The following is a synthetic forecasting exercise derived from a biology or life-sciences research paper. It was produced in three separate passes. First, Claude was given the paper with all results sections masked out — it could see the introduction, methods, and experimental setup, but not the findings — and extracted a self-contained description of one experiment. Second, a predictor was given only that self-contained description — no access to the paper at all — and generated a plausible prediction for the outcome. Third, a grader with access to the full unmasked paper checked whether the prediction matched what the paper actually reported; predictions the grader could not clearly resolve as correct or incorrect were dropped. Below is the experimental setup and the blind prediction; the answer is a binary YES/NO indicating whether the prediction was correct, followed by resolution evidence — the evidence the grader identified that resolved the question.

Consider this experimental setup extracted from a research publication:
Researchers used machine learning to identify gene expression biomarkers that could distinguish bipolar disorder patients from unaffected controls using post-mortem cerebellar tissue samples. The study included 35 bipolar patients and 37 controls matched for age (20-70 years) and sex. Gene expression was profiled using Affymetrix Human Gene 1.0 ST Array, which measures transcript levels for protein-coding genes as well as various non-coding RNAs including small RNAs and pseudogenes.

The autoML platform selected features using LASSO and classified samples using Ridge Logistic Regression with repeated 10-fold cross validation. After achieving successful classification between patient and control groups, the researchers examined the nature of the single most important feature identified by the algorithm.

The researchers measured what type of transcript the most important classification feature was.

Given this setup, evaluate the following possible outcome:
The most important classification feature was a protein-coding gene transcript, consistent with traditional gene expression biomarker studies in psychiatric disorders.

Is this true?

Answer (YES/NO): NO